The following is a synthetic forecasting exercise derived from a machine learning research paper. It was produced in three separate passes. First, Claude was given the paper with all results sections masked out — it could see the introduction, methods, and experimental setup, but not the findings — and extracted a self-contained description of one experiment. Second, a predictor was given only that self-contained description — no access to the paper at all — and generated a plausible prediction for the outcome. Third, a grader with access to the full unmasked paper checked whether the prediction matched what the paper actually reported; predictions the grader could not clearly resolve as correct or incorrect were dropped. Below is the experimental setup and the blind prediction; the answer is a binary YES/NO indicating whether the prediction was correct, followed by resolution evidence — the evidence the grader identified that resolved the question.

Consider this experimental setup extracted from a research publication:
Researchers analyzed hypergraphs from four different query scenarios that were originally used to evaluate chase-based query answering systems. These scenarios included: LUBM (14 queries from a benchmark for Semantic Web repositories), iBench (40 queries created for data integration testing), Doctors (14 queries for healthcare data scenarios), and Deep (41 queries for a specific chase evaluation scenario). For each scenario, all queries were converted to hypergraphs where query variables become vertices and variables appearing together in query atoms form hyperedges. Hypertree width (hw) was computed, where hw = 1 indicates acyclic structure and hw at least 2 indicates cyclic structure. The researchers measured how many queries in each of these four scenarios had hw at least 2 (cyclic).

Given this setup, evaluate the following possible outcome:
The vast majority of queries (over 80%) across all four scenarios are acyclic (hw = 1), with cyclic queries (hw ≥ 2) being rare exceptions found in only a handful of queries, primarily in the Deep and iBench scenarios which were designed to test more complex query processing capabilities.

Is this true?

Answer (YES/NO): NO